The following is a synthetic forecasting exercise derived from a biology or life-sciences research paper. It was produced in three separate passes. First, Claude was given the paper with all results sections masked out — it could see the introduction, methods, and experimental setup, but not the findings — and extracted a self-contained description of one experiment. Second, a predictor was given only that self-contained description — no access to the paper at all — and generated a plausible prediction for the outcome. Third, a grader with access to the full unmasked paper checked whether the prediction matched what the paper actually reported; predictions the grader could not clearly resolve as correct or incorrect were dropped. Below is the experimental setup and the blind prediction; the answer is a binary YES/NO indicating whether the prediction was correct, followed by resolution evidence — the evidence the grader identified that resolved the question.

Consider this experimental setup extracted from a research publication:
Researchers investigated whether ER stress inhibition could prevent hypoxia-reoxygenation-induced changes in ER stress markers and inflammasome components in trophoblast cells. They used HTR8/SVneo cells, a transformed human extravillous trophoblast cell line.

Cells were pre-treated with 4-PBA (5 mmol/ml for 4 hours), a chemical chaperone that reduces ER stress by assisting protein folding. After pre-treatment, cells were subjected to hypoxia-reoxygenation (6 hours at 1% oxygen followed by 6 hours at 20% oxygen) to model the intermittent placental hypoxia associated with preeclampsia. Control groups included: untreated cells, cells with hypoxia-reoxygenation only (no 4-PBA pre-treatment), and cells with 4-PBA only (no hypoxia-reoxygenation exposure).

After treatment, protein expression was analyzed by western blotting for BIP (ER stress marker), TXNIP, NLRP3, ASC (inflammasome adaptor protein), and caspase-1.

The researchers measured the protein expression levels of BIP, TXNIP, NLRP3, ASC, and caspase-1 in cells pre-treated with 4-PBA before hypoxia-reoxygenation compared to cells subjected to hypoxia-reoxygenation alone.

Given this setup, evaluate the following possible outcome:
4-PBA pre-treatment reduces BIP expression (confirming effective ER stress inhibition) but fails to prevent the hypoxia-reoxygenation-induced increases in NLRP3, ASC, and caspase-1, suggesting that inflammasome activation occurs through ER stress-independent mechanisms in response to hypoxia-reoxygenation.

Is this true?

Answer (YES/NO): NO